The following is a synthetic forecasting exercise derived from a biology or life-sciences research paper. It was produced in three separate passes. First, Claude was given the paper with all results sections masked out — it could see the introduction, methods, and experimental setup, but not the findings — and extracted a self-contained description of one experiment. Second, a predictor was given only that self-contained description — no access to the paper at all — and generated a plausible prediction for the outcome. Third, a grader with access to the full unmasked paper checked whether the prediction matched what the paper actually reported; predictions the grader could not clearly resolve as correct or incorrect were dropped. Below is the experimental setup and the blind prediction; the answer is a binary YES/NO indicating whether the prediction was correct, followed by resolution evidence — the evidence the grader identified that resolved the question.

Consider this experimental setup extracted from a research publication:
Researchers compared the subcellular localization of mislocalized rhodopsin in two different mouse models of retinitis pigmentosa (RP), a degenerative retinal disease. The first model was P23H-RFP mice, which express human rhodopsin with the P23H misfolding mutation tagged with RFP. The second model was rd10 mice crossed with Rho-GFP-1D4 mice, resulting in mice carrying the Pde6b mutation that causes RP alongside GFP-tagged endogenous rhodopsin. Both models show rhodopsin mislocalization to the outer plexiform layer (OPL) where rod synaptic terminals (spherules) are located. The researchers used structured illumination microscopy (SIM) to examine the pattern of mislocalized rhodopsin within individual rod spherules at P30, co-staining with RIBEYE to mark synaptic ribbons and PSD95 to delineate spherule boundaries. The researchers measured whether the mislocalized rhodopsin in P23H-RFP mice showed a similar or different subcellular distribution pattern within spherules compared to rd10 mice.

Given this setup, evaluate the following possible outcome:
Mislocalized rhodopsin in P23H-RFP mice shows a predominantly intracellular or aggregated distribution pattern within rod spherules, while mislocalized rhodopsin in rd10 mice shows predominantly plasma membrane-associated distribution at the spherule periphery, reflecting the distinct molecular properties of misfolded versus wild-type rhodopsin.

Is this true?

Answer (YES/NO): YES